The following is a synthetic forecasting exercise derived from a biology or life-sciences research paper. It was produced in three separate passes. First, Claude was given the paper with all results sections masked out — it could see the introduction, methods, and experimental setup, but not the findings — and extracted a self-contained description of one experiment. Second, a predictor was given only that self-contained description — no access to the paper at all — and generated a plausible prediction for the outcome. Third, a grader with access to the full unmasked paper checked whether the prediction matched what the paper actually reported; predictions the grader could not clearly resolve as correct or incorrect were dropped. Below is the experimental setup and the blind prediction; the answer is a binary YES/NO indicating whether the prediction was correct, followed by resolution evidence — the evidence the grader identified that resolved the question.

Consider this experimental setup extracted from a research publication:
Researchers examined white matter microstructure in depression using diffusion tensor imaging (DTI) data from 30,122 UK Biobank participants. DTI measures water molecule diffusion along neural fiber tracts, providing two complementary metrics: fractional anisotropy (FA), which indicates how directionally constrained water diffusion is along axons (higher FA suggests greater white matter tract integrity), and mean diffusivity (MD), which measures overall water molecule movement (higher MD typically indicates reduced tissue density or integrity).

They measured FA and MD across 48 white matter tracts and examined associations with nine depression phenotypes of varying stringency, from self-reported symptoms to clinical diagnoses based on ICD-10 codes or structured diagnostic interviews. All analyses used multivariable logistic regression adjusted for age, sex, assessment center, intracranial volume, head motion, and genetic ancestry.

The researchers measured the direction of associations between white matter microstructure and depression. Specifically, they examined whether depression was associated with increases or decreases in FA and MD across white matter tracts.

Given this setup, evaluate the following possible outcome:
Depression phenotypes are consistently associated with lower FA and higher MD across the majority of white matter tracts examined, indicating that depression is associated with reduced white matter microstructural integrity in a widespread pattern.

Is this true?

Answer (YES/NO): YES